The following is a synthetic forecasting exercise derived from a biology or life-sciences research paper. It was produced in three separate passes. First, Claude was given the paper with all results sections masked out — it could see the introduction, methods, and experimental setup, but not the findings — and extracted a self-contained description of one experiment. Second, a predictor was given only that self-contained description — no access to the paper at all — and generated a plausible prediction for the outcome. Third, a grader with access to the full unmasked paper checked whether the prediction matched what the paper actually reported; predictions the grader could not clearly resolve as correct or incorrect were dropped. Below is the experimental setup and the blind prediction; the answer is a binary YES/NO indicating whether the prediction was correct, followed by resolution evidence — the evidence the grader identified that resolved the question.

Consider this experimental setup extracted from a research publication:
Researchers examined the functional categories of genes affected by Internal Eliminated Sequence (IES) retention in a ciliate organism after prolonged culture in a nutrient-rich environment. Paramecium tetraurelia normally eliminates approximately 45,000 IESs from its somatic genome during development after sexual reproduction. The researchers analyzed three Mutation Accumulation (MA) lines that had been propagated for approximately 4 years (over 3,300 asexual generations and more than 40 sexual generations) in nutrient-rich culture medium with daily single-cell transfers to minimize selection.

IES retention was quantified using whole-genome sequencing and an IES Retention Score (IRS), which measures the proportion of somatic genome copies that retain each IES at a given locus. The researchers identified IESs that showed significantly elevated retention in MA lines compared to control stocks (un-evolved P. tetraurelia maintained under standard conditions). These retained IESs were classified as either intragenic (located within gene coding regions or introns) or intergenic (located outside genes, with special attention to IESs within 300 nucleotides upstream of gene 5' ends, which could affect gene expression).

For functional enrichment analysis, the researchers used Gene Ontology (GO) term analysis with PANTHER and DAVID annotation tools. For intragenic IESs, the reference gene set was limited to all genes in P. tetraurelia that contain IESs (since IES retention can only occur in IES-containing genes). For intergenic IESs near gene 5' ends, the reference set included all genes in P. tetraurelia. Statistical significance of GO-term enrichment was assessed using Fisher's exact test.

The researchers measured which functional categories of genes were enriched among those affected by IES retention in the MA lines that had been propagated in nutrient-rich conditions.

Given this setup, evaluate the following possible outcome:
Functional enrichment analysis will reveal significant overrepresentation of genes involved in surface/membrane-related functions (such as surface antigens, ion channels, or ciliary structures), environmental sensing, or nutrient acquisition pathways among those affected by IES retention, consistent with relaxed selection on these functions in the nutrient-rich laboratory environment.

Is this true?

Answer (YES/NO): NO